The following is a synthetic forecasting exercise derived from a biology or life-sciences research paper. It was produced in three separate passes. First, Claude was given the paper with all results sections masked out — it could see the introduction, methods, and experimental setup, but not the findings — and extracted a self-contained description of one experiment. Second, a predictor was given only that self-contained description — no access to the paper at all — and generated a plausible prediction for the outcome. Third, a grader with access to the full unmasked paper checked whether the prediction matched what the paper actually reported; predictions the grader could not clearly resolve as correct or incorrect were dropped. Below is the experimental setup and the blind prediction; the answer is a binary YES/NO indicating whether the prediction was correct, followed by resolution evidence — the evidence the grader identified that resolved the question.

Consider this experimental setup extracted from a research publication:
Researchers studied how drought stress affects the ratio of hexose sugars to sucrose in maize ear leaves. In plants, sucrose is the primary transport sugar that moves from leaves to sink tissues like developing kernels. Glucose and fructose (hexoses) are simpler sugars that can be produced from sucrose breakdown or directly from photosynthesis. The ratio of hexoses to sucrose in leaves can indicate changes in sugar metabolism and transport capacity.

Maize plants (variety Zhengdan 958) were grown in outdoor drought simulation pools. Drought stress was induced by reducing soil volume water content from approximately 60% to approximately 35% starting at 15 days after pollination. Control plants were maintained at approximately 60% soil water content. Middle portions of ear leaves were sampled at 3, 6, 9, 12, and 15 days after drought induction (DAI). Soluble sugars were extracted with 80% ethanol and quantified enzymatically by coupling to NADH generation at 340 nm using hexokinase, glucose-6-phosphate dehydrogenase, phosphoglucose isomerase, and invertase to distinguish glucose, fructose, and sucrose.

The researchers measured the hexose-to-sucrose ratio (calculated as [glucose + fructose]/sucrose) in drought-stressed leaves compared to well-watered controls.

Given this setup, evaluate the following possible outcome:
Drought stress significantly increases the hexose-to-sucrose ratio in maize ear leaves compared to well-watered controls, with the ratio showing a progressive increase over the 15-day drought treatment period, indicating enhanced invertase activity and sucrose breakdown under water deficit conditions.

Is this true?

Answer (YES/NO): NO